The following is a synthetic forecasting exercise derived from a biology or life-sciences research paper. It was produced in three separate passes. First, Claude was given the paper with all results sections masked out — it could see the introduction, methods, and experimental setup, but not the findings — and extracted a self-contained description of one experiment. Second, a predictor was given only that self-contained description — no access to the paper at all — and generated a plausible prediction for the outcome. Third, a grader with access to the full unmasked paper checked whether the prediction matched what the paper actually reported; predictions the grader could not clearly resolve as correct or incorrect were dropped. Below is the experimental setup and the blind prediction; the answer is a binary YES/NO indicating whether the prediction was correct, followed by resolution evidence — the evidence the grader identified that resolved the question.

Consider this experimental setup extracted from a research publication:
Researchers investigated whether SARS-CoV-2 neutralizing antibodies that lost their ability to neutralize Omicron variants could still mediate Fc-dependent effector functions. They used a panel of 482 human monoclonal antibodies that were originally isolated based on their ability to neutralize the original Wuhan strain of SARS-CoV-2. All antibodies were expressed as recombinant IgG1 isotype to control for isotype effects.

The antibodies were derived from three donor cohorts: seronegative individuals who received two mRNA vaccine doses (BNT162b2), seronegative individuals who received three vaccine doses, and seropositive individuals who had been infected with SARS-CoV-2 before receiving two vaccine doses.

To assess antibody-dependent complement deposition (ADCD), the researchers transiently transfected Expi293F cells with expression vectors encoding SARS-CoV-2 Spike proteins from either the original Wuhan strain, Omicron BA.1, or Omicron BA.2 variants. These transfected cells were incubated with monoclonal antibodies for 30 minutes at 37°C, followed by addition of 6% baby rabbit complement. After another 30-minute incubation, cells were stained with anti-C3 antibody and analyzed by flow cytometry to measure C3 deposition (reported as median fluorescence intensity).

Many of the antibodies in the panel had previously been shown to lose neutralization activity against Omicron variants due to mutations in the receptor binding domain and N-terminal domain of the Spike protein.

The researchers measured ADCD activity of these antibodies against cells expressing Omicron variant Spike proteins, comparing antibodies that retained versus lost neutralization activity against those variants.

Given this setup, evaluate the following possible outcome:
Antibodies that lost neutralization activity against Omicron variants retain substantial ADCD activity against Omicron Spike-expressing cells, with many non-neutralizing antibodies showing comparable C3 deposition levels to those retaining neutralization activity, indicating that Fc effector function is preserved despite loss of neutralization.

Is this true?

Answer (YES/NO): YES